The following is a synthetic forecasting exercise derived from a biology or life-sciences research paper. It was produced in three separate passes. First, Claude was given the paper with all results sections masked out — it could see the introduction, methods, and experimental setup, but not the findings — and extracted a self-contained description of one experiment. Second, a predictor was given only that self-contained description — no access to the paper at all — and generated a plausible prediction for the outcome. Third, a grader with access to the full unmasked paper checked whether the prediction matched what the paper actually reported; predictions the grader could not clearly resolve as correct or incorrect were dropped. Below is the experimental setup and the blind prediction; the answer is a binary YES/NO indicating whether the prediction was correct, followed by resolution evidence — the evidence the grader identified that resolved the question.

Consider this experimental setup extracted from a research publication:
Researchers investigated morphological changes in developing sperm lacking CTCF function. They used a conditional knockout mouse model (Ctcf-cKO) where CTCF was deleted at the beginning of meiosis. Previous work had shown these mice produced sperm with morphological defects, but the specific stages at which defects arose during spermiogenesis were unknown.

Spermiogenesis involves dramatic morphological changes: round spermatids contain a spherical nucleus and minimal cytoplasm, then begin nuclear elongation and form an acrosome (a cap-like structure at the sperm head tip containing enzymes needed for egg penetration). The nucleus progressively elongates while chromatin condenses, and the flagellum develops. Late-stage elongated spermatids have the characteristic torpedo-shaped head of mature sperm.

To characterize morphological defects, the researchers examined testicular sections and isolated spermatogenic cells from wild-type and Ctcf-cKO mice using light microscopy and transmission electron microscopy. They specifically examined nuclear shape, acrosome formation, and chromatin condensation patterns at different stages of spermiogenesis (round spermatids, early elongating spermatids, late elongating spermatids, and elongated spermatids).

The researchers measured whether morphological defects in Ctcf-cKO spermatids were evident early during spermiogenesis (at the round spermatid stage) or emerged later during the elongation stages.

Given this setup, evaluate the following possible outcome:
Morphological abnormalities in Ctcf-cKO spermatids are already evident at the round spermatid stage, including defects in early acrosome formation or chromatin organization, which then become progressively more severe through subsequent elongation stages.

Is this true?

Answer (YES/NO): YES